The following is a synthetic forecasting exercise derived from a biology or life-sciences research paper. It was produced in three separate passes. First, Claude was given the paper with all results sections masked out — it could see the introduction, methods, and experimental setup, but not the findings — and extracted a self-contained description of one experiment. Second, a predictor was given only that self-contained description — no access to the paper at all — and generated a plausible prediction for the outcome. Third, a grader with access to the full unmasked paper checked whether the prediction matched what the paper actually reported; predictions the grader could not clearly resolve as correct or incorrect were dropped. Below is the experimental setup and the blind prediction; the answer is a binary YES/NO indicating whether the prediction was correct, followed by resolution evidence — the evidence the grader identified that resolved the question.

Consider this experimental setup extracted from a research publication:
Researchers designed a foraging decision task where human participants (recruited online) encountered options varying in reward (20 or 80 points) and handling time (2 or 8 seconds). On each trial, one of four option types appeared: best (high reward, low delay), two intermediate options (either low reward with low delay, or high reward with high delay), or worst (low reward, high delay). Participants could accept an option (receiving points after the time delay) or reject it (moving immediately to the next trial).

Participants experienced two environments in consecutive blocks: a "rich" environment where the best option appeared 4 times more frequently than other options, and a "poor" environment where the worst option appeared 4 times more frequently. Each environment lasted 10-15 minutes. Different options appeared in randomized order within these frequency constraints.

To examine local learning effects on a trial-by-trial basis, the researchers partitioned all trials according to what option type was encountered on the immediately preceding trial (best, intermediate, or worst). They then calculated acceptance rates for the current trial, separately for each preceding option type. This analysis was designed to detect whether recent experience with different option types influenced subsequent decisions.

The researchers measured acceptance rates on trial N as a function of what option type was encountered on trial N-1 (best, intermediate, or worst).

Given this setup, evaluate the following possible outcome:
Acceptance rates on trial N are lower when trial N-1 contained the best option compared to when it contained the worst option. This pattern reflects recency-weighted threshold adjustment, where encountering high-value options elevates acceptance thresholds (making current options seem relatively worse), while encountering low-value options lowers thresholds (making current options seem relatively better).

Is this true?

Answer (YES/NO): YES